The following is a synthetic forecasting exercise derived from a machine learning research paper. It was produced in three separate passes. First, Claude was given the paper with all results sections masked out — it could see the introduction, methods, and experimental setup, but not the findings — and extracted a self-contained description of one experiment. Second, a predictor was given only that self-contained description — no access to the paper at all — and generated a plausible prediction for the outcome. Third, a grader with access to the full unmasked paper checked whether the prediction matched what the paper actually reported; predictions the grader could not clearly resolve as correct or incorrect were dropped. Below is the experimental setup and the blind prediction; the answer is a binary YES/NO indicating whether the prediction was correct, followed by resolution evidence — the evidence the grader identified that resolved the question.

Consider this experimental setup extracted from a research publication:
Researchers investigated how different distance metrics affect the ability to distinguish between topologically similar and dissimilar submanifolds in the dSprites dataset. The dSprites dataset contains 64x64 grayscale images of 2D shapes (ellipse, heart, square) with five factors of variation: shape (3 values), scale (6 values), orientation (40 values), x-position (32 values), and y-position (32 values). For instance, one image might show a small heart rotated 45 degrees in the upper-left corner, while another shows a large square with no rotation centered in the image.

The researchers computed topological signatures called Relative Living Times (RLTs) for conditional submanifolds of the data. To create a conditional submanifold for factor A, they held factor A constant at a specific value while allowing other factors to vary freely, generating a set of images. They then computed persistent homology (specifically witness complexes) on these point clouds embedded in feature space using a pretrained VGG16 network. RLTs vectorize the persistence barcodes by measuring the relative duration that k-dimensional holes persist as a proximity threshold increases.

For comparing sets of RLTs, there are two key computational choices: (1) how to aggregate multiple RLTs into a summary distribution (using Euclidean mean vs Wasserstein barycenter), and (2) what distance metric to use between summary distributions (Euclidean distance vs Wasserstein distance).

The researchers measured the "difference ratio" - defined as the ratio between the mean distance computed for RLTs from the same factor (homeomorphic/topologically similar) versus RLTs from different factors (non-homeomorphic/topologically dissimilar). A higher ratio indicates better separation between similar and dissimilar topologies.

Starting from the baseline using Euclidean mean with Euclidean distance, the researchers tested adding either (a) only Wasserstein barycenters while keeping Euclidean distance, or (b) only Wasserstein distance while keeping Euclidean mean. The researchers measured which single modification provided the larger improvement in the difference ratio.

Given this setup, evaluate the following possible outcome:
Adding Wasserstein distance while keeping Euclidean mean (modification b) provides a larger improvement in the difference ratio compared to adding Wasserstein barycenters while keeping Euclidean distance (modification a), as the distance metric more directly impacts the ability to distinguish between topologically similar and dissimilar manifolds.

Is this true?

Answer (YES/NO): YES